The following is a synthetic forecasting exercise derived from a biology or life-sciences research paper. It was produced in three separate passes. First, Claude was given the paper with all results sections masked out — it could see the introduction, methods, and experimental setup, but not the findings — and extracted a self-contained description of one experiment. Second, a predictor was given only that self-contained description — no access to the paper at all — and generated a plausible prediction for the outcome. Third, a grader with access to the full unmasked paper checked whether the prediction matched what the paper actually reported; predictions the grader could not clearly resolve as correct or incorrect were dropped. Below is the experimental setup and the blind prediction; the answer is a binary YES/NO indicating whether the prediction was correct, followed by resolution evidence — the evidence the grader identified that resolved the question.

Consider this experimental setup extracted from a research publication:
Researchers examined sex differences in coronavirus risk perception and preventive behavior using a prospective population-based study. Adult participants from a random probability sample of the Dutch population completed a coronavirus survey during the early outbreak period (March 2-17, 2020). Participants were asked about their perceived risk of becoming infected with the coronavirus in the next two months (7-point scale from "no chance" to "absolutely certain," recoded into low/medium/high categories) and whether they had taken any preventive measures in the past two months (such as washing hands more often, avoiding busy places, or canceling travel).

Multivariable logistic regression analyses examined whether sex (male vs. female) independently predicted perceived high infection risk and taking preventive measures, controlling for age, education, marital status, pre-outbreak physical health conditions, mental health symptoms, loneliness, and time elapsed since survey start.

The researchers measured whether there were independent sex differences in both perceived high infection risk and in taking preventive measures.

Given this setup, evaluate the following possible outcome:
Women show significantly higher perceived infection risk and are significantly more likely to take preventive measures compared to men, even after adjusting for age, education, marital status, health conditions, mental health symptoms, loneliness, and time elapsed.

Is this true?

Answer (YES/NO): YES